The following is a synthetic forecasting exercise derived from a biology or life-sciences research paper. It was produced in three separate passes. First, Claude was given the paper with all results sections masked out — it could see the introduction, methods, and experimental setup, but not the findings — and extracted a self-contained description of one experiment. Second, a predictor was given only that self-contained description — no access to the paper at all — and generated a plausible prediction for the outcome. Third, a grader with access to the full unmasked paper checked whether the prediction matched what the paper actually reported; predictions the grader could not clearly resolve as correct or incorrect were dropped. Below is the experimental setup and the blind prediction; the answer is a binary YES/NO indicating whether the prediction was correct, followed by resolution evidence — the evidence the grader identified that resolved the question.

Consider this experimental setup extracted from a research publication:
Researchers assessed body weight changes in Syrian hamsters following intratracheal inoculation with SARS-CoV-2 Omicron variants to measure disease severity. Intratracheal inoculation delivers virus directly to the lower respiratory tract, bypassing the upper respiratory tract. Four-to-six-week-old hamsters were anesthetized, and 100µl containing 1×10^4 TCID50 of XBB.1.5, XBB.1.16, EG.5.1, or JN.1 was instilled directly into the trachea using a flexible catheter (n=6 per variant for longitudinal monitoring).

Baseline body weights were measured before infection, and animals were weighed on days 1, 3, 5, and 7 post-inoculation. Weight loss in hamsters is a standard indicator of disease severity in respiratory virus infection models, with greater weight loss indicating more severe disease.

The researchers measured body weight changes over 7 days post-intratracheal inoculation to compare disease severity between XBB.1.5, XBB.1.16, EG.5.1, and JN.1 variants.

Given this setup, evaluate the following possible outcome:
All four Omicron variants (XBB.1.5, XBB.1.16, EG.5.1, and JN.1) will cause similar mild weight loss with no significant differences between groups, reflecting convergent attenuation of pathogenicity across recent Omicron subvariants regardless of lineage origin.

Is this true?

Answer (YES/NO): NO